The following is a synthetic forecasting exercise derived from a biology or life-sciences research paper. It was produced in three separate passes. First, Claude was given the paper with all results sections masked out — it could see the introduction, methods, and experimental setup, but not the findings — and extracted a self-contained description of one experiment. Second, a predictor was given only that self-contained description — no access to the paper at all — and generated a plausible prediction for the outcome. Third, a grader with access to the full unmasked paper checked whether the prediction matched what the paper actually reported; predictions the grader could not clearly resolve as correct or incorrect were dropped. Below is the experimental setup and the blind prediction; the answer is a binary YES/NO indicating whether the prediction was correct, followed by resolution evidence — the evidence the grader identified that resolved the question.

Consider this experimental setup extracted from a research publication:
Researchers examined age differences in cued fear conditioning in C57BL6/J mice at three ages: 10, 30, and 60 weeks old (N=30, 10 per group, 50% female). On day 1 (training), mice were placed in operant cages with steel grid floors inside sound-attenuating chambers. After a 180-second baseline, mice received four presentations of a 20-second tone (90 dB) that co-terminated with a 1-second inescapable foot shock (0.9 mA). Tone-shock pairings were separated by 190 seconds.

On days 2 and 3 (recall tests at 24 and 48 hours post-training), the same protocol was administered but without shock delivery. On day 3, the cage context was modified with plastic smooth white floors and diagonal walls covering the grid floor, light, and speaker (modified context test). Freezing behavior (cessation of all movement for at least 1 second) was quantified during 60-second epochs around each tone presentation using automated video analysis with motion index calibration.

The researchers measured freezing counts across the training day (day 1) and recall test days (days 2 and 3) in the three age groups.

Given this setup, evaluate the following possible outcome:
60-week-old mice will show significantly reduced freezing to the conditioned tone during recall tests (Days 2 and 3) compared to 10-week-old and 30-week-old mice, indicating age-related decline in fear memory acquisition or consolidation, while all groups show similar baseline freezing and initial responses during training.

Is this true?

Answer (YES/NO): NO